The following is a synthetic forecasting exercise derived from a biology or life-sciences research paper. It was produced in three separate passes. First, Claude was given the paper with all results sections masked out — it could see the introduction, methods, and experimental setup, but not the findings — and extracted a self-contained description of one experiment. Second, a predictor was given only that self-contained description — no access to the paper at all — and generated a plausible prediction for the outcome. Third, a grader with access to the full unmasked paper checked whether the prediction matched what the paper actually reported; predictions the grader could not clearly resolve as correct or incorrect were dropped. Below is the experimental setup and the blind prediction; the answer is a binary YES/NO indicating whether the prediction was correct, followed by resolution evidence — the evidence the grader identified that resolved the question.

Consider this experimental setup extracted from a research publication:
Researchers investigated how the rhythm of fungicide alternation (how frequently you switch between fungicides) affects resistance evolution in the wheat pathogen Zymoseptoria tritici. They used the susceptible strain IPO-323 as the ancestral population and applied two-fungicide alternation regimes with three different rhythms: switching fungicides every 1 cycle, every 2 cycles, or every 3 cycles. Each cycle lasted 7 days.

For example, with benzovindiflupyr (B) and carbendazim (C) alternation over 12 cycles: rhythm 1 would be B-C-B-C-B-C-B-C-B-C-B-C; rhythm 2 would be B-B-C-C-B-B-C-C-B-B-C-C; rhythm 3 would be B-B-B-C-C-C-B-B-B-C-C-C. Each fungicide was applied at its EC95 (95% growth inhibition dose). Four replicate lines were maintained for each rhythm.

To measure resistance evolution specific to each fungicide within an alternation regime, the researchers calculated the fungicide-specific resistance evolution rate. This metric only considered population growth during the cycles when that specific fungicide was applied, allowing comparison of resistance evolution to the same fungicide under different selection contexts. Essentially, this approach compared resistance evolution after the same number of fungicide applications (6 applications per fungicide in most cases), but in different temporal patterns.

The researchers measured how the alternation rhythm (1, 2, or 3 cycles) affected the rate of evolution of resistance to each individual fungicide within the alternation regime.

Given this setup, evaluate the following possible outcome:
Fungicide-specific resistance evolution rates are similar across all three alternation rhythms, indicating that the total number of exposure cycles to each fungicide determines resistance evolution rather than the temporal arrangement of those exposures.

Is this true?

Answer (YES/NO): NO